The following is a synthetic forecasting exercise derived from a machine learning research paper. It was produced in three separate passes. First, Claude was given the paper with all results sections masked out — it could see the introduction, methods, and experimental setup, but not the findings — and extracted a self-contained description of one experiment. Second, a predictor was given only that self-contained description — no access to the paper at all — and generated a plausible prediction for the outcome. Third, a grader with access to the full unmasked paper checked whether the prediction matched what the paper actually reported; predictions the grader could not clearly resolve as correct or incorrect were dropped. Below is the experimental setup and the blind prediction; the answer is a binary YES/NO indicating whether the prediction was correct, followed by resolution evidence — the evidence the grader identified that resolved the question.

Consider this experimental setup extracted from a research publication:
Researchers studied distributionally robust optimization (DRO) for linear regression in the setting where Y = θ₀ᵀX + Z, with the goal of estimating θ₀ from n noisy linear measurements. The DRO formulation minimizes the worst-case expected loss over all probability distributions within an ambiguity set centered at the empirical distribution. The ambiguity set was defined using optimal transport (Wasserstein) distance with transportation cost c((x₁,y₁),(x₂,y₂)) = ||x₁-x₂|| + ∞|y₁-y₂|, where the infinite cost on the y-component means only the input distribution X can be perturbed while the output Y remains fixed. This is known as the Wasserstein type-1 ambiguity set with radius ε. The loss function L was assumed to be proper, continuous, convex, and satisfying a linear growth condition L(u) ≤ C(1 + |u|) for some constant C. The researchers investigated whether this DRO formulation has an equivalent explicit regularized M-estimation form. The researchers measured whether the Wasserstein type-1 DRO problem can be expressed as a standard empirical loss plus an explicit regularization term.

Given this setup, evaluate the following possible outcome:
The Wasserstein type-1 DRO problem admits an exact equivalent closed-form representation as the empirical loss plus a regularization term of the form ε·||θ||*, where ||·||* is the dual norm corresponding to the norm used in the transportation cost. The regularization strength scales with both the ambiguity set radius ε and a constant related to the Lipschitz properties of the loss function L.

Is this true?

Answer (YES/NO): NO